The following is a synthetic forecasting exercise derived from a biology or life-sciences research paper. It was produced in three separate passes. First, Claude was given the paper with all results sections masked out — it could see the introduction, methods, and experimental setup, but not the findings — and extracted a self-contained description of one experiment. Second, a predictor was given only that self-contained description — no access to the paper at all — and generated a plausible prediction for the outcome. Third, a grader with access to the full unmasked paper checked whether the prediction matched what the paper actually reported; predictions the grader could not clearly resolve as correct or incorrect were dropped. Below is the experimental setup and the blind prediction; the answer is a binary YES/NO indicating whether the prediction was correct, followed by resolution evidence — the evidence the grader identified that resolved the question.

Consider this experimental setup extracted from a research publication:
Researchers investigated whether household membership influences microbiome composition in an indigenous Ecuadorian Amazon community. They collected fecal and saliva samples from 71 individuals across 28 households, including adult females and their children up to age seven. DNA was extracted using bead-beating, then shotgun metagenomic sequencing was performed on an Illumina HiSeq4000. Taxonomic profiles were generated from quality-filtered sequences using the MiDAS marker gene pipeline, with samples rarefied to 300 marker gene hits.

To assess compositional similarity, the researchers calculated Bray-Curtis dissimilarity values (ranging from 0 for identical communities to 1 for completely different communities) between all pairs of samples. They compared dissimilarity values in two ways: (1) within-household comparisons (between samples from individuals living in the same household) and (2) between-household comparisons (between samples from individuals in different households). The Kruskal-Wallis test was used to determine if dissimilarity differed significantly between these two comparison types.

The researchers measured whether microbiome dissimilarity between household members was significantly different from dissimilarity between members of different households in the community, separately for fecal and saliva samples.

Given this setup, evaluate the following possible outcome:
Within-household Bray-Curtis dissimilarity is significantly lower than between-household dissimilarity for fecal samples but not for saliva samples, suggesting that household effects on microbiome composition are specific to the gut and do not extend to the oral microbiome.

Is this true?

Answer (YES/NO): NO